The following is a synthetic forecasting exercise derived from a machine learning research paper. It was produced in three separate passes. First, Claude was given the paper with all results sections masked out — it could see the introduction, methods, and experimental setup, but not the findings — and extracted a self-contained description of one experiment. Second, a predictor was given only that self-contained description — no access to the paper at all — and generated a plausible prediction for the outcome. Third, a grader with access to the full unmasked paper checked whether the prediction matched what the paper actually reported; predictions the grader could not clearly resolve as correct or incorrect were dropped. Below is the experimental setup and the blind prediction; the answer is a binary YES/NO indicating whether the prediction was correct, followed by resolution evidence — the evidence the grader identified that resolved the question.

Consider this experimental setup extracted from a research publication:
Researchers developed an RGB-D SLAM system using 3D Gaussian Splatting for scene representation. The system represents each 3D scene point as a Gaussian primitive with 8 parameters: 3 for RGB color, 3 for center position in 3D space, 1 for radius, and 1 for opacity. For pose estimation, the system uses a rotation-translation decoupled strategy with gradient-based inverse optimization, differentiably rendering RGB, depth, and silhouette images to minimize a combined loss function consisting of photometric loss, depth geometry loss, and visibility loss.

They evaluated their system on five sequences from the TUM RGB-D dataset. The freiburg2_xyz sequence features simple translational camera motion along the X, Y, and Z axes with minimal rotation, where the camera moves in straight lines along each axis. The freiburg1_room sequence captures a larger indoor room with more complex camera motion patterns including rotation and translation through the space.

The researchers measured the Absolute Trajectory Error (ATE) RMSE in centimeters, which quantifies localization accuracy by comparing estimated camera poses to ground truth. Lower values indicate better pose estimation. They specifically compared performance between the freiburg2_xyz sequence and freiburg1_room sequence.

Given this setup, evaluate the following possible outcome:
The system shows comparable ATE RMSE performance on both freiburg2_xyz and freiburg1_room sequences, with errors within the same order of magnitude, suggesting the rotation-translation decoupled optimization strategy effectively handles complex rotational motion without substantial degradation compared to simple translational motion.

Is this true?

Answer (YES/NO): NO